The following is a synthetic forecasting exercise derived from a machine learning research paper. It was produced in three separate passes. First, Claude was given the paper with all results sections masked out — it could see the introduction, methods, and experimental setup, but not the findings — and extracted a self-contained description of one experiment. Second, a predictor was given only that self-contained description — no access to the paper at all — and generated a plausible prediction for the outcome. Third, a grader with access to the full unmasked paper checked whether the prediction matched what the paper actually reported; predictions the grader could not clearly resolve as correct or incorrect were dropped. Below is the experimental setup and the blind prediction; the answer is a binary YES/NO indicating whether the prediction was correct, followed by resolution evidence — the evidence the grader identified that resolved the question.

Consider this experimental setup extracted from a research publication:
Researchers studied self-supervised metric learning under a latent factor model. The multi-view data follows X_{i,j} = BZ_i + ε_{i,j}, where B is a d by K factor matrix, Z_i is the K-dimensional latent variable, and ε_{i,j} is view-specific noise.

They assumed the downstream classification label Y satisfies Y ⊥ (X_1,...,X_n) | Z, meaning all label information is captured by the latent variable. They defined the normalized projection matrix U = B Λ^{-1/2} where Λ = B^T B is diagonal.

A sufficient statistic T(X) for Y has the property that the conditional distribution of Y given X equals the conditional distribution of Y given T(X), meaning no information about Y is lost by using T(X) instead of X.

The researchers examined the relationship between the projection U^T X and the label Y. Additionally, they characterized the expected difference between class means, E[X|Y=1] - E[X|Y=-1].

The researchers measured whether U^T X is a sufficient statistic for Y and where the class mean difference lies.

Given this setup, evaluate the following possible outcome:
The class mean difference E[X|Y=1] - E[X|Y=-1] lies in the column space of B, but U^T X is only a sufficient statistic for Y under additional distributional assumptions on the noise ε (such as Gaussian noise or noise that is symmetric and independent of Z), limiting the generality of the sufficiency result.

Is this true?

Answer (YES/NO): NO